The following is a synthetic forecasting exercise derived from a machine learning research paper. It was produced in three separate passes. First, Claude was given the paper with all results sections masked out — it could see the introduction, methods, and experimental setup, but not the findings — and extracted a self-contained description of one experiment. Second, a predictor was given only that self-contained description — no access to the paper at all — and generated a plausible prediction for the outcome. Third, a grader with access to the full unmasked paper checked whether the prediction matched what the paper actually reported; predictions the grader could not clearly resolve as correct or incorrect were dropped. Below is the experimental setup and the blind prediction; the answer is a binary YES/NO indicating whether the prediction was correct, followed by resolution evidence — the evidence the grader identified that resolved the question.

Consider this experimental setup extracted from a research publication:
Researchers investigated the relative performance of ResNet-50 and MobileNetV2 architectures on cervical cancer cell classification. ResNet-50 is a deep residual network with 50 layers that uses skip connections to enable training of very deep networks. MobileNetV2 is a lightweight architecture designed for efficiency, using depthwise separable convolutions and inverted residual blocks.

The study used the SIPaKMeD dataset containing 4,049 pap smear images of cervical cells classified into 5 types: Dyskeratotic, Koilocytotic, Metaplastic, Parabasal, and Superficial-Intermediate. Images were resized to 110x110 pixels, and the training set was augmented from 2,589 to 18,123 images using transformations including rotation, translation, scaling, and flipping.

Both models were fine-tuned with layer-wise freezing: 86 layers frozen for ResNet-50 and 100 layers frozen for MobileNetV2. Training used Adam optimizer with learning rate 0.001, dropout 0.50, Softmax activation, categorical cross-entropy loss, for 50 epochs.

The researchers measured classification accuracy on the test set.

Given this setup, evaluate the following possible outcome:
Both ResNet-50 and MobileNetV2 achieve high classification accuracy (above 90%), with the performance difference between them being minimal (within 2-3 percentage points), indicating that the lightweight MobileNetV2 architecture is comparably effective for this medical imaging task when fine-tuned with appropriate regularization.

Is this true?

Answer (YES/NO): YES